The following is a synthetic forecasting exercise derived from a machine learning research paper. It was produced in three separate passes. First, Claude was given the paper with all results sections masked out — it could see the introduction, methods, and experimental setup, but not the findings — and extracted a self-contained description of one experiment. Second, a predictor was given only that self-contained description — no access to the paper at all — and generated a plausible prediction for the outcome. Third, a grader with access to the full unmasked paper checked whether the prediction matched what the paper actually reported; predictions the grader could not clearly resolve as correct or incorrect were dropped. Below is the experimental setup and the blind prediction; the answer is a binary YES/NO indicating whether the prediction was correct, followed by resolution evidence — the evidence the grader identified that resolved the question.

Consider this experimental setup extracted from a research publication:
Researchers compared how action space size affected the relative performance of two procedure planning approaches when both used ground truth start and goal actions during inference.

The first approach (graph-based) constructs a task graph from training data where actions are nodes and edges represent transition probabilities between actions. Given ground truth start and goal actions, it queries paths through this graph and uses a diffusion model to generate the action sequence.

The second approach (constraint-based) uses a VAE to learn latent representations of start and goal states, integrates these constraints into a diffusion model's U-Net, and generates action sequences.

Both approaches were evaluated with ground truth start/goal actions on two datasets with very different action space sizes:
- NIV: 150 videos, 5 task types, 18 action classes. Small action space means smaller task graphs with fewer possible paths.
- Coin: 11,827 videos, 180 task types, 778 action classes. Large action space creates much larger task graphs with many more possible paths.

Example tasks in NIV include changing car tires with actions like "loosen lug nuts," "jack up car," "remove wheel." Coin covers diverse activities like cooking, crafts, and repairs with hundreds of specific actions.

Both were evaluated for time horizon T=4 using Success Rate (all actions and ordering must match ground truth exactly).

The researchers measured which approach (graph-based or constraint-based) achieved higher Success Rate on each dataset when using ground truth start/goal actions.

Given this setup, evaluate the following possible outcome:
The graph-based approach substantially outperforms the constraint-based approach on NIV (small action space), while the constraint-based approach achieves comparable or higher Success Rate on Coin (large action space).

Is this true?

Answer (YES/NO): NO